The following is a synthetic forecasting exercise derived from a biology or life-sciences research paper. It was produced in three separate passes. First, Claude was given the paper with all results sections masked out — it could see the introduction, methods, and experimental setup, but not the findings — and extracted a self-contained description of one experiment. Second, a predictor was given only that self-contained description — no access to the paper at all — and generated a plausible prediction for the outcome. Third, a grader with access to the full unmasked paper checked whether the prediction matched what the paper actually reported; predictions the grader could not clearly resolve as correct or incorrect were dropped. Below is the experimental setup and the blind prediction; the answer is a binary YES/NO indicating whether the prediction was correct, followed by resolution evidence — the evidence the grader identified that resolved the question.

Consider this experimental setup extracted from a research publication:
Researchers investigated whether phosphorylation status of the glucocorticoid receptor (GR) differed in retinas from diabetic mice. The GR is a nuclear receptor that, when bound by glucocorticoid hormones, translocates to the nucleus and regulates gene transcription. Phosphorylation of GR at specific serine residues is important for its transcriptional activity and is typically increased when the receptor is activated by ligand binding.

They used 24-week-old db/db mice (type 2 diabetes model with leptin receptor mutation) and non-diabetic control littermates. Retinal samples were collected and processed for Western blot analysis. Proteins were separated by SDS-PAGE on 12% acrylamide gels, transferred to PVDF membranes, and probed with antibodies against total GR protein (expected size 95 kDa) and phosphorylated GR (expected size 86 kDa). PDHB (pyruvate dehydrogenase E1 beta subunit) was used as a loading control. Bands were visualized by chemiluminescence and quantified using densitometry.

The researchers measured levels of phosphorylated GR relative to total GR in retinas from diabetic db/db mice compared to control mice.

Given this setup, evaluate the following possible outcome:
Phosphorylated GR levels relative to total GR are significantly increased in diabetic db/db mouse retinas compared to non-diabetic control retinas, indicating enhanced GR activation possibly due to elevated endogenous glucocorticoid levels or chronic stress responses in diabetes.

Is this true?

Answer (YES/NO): NO